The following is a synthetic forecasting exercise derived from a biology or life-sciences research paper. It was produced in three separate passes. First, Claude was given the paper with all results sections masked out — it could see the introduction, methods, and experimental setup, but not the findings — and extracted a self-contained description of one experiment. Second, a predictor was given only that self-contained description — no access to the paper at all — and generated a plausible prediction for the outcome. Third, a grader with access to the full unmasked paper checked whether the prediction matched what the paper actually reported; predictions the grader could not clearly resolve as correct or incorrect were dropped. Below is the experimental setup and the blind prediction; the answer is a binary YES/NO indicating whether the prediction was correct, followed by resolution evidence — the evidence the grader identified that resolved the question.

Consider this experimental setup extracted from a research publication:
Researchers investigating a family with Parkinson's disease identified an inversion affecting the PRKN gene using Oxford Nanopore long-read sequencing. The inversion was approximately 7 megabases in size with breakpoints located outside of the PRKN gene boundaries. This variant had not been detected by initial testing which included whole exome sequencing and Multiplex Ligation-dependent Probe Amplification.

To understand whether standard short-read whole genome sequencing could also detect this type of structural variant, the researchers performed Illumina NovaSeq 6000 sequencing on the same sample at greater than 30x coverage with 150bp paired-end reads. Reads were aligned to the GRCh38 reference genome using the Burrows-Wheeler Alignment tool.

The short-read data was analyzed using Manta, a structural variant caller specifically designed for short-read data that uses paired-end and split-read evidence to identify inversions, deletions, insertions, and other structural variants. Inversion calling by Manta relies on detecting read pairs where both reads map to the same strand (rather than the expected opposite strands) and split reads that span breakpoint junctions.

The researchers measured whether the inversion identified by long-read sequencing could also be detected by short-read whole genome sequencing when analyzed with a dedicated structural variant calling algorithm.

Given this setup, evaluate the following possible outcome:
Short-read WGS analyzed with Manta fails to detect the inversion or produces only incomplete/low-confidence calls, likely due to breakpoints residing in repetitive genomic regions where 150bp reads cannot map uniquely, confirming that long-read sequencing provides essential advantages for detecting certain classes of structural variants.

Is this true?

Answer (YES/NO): NO